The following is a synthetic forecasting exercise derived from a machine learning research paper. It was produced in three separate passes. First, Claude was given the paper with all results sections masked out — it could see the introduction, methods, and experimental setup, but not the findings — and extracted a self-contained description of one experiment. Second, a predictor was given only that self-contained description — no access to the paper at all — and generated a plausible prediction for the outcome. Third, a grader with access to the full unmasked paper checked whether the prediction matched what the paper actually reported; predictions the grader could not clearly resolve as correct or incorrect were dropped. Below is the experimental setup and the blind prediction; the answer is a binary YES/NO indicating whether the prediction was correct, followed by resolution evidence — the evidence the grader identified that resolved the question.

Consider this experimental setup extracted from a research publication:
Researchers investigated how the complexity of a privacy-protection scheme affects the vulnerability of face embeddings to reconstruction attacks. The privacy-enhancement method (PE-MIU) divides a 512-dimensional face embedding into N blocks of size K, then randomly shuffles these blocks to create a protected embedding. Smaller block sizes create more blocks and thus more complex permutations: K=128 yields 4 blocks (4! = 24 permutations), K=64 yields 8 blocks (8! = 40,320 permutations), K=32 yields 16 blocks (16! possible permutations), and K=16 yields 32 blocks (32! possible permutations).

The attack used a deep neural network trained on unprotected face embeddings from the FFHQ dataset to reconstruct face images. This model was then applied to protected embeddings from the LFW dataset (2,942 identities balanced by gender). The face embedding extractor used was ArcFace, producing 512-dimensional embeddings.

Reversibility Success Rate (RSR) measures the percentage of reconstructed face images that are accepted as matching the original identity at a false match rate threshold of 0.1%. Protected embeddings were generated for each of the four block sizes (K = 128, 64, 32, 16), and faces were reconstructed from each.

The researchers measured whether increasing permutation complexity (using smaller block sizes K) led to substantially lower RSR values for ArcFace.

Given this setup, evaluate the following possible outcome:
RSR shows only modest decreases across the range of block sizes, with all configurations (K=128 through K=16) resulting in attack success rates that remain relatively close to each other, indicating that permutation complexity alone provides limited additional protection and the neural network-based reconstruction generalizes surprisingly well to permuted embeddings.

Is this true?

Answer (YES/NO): NO